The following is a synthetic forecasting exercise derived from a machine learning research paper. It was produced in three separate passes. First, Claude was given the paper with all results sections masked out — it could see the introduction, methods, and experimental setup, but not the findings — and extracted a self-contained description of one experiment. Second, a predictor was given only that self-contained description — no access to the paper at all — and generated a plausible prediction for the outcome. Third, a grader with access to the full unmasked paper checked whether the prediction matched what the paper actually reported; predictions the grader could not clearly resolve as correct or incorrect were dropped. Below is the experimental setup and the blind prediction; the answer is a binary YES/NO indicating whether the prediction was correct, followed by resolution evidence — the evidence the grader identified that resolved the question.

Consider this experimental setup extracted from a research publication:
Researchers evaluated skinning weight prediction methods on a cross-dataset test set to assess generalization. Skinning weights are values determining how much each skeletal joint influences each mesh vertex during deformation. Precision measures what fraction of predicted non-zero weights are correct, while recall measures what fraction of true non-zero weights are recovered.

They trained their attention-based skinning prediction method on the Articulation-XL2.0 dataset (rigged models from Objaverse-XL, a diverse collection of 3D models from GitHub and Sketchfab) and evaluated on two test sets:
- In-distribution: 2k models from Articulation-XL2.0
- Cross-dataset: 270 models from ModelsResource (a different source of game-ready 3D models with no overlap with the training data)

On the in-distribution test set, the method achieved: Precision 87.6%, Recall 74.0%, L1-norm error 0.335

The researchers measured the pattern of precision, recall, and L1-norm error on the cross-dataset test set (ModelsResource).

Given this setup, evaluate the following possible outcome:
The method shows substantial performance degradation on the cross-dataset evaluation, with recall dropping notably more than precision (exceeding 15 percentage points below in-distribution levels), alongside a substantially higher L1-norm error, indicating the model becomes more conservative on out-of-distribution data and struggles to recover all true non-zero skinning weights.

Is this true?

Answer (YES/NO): NO